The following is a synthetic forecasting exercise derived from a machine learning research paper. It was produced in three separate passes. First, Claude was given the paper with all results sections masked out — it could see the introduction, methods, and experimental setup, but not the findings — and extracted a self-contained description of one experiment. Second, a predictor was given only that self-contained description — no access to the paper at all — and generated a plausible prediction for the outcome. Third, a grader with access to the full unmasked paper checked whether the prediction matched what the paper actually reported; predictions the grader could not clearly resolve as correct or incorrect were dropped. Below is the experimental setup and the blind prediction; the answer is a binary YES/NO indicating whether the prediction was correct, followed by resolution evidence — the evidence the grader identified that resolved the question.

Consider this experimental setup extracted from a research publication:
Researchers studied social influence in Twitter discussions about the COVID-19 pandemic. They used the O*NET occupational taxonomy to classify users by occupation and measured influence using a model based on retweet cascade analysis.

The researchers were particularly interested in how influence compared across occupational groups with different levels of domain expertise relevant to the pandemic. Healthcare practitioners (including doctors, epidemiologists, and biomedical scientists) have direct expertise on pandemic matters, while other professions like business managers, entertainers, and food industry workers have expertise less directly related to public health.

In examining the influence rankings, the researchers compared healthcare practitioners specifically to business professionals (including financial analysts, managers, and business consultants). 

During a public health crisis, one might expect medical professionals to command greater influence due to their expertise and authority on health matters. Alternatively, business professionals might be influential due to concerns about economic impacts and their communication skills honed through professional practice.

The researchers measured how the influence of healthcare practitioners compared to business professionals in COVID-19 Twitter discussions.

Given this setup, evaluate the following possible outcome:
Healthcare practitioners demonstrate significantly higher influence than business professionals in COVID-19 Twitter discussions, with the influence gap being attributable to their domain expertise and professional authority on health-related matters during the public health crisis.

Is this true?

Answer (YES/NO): NO